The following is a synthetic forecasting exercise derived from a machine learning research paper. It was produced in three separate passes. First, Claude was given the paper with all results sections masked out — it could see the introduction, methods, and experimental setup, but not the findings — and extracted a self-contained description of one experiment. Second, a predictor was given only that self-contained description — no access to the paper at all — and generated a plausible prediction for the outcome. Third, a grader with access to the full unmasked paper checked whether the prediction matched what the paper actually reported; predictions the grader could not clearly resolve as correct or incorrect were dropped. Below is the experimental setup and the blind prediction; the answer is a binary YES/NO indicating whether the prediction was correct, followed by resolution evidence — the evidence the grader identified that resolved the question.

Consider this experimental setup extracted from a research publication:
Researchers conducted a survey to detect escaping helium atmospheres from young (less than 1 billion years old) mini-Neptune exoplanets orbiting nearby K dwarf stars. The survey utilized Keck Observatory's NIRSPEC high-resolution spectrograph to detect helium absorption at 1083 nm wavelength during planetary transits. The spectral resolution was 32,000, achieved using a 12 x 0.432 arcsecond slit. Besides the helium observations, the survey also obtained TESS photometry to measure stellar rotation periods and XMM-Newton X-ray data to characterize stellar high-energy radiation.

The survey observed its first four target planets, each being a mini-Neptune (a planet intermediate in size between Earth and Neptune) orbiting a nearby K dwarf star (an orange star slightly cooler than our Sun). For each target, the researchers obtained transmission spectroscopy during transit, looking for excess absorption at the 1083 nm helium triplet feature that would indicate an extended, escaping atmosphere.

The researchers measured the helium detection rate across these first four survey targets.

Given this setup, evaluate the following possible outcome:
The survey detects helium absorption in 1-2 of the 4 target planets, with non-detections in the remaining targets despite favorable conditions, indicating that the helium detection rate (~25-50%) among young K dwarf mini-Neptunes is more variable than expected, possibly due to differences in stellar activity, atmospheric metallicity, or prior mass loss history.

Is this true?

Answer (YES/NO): NO